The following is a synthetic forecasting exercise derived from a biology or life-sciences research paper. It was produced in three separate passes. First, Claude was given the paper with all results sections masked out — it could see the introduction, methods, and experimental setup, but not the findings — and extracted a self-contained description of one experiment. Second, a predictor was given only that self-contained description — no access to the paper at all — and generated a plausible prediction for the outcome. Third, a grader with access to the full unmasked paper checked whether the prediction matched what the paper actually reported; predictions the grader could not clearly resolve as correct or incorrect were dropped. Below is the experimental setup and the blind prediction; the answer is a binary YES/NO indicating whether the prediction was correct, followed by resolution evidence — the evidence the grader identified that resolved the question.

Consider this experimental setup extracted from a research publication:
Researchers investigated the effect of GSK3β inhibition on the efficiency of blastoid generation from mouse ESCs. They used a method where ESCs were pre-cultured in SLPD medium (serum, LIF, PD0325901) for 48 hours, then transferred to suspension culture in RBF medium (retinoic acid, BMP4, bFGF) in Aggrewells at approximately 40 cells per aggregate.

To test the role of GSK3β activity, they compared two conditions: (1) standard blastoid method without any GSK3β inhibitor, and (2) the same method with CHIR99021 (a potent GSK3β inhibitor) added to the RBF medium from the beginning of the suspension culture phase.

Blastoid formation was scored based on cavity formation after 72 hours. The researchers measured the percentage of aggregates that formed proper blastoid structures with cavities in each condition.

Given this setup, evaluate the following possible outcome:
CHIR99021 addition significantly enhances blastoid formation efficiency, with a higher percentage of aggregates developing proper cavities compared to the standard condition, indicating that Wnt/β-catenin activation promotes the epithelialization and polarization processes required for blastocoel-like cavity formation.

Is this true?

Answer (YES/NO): NO